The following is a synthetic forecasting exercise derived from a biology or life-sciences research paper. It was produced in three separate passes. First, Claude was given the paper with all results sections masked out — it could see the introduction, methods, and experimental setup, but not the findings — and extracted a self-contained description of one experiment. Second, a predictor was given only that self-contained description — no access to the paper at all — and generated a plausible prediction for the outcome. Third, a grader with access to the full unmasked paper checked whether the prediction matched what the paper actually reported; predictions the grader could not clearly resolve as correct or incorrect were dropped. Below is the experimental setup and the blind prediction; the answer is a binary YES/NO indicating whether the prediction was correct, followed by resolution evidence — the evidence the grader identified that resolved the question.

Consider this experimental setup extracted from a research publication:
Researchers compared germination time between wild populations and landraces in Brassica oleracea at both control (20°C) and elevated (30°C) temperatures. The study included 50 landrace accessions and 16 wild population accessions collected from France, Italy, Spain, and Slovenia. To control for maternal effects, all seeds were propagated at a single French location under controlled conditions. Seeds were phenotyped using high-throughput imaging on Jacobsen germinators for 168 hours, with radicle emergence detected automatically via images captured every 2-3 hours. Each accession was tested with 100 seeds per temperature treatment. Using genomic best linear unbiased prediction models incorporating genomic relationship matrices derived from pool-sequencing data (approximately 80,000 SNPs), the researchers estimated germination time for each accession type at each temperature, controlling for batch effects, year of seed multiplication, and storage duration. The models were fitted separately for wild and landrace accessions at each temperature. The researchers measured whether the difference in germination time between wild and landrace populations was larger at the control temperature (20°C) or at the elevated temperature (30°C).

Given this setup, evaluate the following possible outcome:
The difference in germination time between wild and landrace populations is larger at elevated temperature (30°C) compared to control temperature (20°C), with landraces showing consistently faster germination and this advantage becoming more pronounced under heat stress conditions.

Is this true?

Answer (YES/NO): YES